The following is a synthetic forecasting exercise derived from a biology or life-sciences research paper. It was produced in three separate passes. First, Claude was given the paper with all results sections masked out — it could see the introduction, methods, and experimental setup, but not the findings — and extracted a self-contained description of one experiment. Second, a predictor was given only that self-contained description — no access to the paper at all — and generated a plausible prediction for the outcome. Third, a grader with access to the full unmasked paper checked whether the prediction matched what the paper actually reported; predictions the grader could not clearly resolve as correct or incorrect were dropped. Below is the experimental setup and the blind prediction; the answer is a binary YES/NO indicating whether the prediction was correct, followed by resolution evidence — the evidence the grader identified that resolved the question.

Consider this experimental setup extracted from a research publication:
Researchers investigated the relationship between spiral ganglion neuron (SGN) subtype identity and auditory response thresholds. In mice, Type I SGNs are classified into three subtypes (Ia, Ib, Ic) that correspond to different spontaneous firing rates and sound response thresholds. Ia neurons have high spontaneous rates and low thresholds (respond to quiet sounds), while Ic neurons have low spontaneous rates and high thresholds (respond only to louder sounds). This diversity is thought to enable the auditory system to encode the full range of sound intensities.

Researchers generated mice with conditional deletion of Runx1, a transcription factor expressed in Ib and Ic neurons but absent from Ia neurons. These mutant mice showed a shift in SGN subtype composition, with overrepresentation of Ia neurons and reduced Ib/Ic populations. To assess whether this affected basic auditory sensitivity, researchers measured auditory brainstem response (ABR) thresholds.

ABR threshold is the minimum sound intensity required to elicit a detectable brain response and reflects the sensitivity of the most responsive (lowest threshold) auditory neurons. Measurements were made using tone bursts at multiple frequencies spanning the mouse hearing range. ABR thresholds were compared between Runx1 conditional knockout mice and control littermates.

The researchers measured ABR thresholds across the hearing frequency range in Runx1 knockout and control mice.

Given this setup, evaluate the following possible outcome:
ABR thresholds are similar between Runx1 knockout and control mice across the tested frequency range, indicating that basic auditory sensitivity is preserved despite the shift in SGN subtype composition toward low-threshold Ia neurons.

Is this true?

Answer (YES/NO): YES